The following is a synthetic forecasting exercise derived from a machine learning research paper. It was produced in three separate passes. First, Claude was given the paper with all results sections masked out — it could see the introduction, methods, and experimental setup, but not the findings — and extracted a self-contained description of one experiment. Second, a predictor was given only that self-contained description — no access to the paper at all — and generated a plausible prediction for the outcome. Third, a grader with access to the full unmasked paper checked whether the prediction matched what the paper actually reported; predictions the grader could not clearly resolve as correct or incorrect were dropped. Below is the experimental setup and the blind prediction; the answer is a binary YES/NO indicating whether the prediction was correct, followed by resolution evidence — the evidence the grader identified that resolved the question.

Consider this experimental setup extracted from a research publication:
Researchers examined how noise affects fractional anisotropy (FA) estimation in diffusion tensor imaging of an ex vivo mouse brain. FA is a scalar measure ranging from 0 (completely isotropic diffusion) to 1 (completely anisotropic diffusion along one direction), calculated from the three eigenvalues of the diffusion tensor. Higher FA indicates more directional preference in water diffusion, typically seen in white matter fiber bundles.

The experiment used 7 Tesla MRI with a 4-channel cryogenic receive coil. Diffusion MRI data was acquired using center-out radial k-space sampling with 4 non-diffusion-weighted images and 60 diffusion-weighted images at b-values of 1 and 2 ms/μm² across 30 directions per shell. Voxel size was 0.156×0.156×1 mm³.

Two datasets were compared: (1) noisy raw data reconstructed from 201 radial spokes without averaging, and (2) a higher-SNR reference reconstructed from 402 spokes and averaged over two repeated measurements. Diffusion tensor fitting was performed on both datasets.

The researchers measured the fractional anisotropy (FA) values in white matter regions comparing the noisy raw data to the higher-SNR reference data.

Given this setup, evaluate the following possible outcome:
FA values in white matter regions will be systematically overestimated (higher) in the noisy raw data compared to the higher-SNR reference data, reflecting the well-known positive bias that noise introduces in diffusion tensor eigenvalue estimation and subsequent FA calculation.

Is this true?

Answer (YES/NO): YES